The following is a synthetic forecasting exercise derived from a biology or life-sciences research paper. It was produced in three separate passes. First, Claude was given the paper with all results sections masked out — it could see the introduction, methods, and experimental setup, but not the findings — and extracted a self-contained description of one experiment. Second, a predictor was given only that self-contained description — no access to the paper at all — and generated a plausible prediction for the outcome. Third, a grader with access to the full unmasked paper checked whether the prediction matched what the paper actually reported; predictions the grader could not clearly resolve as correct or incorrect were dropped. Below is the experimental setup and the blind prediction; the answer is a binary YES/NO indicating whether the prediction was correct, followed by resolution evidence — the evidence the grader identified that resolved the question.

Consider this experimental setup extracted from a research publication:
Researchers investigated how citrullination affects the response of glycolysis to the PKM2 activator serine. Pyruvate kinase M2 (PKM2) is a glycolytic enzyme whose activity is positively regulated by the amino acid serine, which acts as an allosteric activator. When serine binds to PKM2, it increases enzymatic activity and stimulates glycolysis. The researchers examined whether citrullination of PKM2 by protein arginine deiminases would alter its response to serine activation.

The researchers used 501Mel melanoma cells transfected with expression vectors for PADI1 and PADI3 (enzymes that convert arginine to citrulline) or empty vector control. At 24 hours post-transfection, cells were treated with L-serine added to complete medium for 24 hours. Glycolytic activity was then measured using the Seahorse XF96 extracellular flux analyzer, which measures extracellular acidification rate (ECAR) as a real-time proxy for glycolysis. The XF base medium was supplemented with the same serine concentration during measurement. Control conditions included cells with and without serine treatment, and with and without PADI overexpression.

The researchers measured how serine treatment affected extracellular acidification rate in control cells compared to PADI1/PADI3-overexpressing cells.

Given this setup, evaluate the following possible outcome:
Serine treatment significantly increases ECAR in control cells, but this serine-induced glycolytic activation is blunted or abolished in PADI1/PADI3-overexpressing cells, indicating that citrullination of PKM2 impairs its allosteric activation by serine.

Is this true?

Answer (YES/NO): NO